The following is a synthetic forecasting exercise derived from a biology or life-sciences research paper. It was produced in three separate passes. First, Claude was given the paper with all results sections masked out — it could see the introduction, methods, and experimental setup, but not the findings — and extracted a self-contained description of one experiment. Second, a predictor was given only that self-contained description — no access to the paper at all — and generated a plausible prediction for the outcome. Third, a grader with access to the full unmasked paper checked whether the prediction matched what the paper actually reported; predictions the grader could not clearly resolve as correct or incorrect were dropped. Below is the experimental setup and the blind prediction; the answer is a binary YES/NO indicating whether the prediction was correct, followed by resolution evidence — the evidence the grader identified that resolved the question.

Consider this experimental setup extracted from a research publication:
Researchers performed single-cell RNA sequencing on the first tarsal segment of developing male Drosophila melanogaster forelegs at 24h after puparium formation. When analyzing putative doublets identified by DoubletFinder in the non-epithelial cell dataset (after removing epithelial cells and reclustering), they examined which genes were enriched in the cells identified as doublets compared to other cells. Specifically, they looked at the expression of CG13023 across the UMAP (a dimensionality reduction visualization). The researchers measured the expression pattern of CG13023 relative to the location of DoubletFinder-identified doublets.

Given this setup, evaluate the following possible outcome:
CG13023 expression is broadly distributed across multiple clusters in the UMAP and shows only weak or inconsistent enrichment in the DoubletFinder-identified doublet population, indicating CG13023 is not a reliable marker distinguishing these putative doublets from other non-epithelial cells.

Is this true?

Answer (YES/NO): NO